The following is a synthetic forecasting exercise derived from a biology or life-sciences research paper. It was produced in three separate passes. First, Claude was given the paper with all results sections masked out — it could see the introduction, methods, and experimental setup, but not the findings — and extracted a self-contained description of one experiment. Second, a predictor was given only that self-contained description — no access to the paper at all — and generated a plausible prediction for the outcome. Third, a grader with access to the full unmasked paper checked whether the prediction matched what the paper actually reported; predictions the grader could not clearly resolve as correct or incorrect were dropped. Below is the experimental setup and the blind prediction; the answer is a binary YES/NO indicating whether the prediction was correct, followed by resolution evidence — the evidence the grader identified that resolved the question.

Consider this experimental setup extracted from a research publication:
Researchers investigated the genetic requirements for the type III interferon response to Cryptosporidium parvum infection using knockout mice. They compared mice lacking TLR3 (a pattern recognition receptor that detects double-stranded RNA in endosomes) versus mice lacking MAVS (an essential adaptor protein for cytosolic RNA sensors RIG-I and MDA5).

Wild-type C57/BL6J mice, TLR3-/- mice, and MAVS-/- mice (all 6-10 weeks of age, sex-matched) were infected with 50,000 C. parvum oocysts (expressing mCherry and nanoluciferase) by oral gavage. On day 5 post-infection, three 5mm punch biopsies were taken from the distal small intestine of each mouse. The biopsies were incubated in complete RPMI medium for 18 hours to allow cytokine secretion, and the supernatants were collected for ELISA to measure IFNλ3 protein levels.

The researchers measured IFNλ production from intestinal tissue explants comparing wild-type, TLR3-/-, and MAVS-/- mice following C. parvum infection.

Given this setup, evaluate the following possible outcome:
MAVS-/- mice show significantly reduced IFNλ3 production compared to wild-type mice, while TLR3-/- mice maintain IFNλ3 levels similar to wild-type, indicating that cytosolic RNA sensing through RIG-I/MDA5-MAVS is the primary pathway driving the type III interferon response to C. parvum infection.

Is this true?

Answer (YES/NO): NO